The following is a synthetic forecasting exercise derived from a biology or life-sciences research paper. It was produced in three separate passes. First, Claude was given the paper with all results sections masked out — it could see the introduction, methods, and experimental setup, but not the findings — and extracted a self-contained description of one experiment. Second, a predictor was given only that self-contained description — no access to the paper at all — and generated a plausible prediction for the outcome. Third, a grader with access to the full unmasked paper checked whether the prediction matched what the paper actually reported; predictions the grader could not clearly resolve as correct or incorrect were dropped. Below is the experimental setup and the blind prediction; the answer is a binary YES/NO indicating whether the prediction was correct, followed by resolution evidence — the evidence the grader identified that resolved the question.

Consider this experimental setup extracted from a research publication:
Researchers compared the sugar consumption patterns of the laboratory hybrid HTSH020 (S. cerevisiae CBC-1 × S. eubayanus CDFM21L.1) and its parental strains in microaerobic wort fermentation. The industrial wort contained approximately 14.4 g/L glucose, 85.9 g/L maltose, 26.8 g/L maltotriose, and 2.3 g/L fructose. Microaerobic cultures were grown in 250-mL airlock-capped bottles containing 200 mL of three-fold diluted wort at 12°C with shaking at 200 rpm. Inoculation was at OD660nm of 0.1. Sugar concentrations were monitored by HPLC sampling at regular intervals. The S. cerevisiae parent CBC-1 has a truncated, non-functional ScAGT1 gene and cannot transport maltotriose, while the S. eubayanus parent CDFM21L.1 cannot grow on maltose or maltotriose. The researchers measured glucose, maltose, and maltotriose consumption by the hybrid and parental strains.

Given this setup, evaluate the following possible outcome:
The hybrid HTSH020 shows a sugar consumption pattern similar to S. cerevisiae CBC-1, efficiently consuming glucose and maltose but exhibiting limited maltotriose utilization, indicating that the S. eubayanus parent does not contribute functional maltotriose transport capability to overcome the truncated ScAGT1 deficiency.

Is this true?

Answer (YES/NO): NO